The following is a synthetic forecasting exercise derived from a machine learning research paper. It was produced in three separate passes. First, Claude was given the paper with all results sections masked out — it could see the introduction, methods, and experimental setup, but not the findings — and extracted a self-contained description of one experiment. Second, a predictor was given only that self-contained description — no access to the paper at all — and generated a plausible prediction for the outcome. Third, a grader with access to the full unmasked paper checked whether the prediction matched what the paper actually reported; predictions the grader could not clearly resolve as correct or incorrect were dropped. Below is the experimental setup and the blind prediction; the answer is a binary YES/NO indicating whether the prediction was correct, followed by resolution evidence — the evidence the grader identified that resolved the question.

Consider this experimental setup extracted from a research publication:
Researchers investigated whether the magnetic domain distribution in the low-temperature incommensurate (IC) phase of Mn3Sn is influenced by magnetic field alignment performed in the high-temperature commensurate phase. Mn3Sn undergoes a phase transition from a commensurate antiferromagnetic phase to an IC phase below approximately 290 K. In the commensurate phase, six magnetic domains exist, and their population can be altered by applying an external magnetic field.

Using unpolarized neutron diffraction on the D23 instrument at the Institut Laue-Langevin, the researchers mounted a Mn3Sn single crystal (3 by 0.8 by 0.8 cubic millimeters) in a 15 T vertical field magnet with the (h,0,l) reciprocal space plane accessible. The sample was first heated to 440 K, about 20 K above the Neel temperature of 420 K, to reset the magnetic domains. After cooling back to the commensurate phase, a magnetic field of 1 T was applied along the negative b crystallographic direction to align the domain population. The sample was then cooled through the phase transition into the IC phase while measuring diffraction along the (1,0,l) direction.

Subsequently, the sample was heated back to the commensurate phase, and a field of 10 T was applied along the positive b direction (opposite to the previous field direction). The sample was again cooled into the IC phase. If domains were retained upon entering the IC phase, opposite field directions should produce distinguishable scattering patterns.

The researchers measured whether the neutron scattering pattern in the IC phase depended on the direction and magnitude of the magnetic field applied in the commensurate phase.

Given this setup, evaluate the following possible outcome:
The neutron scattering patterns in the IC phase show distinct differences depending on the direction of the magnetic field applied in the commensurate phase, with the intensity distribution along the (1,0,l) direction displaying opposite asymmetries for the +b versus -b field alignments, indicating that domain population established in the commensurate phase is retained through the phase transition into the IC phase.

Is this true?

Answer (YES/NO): NO